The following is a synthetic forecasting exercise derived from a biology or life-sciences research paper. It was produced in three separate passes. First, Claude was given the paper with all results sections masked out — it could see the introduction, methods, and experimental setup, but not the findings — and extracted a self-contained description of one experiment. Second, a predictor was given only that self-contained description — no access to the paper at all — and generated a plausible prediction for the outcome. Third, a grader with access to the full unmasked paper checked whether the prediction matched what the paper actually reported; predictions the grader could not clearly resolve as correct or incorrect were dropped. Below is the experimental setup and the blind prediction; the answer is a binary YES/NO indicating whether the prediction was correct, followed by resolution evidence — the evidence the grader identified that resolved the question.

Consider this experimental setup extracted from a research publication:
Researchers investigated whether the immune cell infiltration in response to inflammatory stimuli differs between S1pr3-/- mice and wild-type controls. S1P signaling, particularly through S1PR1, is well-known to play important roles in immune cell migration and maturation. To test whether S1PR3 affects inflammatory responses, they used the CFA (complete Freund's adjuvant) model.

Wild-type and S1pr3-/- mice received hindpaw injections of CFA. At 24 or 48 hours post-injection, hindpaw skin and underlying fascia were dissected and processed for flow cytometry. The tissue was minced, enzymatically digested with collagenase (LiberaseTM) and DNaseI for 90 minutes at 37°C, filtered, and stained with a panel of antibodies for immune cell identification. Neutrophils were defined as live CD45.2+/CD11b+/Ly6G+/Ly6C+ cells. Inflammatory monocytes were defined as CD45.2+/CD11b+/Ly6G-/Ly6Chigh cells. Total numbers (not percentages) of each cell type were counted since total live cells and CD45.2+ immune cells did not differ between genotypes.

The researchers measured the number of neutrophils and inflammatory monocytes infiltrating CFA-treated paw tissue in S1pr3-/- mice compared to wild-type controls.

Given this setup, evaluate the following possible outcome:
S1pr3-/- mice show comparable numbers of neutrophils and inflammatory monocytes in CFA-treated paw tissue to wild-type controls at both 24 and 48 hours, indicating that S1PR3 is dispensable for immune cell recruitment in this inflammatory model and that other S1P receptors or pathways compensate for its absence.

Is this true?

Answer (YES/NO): YES